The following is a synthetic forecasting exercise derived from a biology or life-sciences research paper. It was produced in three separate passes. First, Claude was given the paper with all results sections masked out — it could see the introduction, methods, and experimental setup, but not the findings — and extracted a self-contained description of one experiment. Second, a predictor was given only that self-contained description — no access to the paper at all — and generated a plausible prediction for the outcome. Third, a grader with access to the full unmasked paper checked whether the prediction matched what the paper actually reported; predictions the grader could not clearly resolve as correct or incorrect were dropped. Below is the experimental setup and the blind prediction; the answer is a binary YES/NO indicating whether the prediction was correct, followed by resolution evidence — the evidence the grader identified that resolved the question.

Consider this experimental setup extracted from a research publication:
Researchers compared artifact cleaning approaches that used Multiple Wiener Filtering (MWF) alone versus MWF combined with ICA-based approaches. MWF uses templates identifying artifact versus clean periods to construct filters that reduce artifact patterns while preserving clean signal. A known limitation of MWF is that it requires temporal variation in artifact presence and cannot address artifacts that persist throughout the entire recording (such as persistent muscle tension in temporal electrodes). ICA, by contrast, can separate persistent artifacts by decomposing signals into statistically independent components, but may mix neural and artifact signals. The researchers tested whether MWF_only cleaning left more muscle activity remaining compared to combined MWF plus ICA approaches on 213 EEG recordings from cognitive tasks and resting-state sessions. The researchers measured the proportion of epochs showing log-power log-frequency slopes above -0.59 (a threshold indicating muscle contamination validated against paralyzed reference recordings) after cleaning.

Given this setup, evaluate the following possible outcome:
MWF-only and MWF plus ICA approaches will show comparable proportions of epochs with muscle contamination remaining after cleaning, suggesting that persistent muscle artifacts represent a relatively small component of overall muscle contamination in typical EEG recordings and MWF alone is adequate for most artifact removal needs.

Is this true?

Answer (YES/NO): NO